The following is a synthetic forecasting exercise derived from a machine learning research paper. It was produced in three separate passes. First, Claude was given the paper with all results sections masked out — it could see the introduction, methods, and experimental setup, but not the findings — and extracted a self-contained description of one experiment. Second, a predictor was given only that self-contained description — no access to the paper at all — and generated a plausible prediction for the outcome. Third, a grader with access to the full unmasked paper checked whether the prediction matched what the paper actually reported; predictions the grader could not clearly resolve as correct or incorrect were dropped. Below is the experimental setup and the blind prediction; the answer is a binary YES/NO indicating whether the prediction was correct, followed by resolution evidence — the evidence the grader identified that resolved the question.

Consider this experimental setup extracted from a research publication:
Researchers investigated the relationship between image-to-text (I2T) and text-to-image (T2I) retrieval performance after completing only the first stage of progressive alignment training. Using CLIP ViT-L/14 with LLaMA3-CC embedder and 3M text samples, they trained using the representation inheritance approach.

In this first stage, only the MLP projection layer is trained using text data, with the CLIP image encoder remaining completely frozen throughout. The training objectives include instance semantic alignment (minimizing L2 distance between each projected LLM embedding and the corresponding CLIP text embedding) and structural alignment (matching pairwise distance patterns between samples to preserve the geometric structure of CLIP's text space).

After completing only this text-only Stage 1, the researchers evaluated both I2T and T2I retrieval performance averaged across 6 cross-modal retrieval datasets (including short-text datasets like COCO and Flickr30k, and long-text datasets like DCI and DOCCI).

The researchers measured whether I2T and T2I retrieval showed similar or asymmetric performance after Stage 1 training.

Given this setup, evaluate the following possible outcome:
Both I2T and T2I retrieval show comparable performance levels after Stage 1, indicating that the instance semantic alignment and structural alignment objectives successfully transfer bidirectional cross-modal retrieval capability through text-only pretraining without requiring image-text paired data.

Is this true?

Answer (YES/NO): NO